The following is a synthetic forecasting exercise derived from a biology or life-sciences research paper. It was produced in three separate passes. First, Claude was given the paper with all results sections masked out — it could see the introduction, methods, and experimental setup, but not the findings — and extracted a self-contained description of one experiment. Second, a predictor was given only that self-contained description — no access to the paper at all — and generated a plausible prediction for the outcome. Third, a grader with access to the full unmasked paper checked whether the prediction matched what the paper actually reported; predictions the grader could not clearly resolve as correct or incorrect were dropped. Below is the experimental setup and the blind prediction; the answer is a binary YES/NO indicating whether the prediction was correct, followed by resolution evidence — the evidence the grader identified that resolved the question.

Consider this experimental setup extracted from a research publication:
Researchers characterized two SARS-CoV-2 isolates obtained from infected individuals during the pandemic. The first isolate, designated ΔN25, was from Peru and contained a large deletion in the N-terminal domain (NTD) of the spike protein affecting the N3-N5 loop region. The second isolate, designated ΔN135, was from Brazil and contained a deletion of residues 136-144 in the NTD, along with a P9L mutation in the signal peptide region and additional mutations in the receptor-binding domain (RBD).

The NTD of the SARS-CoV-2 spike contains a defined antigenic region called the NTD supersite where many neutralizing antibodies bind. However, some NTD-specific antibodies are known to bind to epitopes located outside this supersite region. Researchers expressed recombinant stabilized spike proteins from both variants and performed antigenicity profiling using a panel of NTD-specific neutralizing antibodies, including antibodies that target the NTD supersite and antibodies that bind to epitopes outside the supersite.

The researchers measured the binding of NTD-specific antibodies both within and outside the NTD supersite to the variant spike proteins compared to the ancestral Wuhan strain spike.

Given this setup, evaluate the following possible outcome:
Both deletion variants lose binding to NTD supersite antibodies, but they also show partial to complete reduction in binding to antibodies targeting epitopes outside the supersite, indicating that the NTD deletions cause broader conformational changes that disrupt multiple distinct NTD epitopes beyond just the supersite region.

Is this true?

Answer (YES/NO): YES